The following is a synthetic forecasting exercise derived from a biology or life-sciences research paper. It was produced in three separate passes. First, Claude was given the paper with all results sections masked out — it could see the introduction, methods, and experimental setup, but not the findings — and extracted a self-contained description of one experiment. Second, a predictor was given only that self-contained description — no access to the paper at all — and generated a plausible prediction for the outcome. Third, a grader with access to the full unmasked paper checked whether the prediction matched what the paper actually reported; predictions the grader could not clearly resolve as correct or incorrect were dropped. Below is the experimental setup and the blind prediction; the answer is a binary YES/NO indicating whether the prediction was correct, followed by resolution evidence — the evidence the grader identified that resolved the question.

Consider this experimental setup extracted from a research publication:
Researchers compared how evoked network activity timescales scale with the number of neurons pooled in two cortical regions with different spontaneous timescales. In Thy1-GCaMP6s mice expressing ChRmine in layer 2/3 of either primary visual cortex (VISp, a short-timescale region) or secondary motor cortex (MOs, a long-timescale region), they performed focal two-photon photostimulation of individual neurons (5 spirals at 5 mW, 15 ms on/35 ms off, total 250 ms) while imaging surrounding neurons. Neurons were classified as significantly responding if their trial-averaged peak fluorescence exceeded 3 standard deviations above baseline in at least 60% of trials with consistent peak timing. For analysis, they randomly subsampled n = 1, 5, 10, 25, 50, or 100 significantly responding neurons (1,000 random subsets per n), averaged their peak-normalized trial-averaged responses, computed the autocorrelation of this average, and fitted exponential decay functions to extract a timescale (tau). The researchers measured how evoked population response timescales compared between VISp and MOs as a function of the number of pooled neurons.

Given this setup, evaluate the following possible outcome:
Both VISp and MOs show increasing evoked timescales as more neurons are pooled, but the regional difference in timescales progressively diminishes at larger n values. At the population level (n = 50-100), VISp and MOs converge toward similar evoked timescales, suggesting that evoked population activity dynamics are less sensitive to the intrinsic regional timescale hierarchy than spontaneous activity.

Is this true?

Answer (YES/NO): NO